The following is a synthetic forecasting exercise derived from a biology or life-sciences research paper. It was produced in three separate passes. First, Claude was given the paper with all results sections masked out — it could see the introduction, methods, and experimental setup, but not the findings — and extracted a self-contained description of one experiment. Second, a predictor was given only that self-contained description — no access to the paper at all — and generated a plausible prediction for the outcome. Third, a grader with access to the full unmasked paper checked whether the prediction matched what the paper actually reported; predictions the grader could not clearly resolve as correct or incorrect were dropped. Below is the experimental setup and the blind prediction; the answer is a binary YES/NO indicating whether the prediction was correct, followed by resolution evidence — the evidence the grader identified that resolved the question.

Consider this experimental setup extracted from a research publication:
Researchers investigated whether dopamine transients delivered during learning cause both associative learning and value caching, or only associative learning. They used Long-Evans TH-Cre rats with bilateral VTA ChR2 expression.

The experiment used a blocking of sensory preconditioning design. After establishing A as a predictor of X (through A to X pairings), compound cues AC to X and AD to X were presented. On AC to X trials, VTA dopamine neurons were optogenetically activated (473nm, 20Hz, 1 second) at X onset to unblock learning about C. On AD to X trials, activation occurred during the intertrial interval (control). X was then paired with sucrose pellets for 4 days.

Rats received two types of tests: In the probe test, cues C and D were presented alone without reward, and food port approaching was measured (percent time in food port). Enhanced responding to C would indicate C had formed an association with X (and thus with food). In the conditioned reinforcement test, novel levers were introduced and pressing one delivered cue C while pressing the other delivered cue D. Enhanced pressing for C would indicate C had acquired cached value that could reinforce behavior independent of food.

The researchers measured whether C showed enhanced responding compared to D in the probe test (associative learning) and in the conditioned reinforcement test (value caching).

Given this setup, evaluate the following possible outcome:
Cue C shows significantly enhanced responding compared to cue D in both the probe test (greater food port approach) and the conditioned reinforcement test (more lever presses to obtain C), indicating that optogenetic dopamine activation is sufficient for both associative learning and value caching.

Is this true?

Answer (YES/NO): NO